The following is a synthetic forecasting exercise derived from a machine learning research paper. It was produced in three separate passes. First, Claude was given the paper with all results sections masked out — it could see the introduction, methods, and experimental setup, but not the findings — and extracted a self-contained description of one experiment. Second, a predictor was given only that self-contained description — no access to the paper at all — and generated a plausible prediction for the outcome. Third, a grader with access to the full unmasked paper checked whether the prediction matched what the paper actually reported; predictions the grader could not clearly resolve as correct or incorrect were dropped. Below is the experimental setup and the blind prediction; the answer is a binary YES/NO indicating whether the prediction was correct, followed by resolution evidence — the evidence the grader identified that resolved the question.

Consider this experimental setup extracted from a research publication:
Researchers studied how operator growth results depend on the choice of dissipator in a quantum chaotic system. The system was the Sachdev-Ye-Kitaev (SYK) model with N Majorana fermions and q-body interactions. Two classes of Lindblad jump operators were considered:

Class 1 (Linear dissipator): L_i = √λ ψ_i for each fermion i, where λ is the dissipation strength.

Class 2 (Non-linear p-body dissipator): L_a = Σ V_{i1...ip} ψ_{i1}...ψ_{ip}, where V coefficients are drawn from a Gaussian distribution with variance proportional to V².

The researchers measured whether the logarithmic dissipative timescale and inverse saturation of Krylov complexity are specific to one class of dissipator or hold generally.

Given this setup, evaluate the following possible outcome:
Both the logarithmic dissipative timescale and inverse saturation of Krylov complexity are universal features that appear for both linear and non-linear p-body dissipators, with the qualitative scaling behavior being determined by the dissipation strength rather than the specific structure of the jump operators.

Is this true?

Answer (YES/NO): YES